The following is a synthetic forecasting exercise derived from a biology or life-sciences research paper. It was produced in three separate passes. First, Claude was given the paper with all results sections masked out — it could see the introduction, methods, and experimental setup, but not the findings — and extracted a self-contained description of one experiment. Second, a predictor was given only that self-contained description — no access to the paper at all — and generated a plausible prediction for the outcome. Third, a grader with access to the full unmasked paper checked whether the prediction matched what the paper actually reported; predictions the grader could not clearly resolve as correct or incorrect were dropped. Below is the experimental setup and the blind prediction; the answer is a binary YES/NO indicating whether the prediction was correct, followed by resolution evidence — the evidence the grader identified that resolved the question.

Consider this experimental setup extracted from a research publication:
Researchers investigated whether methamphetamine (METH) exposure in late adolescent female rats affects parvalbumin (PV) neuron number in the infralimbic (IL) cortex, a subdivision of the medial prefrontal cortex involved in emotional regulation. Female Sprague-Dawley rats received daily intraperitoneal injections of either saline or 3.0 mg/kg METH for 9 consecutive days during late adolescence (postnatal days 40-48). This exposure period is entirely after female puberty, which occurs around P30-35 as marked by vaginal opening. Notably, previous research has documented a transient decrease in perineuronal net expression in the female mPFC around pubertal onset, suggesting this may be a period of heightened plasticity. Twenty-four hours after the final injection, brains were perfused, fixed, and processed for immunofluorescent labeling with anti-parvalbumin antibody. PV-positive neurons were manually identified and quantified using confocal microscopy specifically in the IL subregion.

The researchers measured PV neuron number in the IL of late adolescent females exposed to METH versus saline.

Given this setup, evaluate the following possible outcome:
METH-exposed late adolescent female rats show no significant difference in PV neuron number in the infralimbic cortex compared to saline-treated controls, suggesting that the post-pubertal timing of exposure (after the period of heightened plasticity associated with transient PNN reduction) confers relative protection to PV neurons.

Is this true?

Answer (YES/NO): NO